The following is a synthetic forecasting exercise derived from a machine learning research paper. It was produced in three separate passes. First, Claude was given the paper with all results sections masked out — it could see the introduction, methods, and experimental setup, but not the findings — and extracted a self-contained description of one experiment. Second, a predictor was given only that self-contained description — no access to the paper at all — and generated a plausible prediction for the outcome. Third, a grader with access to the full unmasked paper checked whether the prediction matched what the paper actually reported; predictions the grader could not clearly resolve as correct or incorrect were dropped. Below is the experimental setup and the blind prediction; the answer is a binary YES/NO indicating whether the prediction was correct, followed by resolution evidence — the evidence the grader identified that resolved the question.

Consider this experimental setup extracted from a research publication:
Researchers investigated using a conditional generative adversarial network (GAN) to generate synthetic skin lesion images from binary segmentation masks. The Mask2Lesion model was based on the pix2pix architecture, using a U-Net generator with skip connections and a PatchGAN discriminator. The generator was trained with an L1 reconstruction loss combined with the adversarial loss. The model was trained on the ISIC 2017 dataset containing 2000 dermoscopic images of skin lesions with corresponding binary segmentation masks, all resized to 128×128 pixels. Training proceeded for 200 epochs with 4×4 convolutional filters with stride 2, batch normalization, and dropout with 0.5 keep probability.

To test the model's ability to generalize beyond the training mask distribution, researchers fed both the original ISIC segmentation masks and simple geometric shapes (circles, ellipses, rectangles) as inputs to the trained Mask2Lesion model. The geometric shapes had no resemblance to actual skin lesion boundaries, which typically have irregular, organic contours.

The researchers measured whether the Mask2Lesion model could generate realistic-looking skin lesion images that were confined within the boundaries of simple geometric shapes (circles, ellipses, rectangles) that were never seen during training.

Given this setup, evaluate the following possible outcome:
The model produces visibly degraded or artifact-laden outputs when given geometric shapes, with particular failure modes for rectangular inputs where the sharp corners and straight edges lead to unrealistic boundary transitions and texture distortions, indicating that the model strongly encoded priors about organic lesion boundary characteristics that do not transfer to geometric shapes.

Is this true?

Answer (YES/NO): NO